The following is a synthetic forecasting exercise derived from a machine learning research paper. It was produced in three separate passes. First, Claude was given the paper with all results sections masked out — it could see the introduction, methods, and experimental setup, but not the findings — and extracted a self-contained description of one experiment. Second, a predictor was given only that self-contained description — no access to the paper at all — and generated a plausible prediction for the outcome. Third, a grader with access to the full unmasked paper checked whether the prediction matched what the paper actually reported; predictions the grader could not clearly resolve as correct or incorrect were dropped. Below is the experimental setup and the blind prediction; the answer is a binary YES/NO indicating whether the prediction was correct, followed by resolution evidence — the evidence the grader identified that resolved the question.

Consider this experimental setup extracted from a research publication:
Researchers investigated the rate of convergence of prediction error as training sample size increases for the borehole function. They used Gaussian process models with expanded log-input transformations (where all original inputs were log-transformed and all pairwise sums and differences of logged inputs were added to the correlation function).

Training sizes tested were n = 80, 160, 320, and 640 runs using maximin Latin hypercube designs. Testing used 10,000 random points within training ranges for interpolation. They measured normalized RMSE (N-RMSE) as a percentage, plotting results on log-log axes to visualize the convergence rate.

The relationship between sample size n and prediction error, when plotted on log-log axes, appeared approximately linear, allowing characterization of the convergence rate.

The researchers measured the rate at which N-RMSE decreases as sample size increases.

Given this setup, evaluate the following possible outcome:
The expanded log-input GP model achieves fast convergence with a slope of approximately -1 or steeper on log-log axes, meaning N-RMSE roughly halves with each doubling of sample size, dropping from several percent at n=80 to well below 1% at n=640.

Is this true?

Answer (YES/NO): NO